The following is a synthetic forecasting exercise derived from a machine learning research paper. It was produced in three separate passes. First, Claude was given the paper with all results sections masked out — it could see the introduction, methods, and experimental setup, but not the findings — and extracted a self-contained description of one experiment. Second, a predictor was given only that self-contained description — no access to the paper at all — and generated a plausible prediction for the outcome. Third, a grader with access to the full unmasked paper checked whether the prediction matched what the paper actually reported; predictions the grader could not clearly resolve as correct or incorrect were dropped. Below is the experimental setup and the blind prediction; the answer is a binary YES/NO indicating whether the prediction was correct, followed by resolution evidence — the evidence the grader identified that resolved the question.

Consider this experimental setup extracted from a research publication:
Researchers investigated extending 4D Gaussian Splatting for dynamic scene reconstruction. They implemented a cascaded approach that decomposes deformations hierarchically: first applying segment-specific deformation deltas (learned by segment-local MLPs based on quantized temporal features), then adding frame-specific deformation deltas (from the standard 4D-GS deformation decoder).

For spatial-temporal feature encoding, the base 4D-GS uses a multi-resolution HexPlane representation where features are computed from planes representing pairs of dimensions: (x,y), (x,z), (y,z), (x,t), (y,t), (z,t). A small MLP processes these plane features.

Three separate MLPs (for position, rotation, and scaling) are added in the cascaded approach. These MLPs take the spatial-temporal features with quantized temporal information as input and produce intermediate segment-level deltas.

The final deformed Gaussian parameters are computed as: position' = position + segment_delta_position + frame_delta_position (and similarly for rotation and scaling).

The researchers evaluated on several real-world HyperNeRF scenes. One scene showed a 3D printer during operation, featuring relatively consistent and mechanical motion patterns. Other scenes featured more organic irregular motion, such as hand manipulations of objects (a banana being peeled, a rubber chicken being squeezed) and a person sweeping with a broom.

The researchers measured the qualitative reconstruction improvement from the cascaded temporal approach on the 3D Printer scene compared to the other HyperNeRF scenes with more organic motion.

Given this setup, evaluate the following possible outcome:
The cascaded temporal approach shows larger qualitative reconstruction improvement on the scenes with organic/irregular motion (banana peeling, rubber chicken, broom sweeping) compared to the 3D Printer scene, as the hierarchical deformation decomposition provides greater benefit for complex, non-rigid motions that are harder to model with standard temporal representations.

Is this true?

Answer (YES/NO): YES